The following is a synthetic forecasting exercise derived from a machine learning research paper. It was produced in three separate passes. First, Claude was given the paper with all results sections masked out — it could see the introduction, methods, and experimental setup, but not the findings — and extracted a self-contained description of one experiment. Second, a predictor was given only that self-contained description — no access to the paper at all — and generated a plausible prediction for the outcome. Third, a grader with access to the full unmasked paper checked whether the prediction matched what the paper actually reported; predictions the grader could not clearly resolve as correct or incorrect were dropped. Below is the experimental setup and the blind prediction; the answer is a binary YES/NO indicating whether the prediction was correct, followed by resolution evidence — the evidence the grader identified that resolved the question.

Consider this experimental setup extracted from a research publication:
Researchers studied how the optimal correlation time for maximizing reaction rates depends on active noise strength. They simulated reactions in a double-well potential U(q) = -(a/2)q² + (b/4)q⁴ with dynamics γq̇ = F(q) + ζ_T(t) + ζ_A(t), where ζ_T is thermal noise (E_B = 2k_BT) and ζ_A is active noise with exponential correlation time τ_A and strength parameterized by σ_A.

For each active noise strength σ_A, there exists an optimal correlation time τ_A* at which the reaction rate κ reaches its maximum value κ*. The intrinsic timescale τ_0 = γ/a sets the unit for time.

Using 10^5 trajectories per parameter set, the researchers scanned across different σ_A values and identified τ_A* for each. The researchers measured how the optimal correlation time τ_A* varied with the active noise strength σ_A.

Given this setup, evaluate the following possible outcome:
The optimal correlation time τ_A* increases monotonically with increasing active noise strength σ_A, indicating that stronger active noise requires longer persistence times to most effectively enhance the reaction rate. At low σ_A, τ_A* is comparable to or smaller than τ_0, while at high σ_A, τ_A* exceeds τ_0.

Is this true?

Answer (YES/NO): NO